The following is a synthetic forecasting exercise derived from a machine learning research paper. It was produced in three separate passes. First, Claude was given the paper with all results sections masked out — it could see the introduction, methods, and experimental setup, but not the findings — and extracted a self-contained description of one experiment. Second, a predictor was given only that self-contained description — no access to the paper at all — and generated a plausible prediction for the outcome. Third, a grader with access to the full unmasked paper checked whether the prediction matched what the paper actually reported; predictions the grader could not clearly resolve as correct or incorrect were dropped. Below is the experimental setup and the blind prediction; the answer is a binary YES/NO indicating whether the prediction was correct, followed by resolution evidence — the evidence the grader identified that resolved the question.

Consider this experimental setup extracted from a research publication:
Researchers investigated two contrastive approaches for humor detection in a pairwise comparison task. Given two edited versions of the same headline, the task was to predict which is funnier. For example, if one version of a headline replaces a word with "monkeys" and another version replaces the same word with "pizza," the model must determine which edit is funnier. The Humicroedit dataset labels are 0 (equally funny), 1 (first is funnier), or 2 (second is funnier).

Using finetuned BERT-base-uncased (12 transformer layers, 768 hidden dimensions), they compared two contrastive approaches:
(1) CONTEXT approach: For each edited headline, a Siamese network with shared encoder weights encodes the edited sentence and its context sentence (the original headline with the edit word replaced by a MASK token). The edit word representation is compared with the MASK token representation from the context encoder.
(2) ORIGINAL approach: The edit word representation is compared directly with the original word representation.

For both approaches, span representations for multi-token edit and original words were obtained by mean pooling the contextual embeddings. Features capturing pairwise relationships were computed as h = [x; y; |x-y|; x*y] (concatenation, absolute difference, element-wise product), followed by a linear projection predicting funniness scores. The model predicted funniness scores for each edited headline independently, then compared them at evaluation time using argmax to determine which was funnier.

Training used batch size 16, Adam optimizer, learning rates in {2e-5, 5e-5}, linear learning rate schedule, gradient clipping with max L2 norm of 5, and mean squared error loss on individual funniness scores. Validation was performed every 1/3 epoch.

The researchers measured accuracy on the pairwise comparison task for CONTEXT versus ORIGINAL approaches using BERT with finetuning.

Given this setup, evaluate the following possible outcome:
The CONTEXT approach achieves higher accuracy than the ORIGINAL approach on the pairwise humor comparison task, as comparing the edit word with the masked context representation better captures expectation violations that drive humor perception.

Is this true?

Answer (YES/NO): NO